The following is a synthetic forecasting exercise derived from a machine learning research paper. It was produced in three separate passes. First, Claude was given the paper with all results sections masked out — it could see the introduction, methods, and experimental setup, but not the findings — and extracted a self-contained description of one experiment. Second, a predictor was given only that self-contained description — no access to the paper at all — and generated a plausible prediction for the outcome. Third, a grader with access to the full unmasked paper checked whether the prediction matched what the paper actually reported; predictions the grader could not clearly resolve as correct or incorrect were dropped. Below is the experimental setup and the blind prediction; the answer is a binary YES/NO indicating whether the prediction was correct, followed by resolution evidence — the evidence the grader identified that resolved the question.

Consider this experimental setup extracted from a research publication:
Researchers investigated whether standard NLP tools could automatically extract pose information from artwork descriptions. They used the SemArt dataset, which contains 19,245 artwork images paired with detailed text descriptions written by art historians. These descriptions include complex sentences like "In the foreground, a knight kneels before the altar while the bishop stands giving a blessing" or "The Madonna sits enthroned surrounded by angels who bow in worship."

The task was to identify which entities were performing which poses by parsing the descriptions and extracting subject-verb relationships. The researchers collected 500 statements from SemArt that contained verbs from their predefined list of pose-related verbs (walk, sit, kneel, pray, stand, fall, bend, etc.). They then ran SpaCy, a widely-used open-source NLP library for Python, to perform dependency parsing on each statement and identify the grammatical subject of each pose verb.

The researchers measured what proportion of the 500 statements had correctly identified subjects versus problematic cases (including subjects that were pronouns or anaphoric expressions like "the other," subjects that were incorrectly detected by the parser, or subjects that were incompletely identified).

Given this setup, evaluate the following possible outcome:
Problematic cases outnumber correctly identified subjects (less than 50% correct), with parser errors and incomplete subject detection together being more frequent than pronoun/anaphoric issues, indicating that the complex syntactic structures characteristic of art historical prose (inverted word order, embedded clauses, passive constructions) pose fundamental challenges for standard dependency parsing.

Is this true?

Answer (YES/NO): NO